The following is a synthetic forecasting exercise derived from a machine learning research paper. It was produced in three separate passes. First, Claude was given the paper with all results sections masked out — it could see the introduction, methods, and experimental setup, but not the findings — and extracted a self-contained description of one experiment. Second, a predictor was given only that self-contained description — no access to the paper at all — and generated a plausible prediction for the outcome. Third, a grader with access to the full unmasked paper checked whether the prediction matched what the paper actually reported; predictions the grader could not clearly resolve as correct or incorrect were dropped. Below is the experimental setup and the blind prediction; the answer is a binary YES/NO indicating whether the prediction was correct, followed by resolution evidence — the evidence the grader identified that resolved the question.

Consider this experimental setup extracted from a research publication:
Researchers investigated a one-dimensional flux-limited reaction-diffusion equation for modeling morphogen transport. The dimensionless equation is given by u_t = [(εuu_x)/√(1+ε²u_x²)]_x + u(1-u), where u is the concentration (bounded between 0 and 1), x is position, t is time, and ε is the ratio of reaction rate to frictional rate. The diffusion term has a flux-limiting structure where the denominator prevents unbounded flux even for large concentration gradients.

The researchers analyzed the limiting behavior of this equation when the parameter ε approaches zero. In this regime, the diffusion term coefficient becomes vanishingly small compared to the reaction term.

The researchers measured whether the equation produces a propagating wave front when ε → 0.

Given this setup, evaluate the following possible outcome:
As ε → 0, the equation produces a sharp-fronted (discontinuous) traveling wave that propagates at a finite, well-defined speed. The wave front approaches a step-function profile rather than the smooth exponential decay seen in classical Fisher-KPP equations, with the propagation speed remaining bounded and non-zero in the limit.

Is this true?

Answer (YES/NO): NO